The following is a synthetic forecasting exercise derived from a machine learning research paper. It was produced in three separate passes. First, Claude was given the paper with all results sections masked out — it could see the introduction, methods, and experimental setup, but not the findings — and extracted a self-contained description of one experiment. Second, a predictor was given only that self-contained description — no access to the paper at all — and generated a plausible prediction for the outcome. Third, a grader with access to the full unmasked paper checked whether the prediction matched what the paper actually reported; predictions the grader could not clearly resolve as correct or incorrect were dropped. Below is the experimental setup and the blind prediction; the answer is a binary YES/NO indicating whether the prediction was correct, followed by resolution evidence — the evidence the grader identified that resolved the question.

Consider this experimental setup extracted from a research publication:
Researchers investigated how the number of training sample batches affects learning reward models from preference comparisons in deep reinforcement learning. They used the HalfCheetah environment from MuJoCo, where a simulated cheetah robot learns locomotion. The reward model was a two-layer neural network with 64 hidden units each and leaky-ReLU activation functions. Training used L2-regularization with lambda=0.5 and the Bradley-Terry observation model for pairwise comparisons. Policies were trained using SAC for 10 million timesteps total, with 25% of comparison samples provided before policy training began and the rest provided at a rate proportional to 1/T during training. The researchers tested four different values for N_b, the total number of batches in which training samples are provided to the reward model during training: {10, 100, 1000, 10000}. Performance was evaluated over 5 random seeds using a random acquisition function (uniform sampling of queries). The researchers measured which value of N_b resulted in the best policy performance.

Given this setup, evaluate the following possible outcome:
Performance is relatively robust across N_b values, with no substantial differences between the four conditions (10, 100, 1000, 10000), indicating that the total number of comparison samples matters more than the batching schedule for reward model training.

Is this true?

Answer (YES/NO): NO